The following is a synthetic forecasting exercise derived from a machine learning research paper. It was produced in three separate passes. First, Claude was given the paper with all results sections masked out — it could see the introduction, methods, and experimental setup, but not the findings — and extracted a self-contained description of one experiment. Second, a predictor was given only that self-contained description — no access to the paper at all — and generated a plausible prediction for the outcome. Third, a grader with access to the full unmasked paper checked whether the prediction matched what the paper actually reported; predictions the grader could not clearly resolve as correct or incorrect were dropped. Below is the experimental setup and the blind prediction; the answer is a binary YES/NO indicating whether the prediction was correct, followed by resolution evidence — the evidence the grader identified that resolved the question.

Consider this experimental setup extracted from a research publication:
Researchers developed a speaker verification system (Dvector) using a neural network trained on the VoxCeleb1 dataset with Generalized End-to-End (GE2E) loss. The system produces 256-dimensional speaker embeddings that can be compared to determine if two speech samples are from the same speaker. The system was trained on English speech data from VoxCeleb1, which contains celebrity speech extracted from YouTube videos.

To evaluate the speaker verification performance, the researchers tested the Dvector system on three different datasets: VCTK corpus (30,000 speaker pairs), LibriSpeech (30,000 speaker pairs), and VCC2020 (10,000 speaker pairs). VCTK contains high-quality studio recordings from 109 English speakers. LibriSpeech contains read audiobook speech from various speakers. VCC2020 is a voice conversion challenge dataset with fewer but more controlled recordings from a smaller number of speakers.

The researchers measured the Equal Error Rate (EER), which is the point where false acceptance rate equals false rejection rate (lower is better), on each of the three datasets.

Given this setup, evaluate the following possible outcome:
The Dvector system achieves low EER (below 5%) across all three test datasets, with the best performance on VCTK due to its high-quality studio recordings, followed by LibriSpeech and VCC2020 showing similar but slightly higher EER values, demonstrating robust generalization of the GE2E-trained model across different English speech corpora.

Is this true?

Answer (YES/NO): NO